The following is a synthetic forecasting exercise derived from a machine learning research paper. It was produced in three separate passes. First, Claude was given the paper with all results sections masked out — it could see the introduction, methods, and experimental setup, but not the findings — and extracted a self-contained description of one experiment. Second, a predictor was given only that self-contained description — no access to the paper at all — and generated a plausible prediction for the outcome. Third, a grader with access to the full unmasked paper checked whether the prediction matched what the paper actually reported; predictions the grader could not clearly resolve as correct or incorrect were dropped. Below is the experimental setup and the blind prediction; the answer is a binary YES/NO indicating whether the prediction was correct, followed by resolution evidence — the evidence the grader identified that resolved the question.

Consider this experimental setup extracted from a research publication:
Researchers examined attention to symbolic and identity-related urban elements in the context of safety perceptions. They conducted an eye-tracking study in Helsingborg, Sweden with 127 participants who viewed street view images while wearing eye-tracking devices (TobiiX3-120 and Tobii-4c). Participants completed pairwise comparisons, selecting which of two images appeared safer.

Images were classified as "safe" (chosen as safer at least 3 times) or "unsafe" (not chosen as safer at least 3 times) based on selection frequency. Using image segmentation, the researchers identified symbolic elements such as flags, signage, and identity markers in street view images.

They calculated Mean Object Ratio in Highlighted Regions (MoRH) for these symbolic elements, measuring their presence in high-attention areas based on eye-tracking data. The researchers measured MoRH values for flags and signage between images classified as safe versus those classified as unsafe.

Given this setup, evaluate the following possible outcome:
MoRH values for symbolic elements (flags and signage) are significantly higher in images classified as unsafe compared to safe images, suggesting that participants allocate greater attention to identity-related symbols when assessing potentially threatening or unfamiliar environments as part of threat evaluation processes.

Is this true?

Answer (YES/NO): NO